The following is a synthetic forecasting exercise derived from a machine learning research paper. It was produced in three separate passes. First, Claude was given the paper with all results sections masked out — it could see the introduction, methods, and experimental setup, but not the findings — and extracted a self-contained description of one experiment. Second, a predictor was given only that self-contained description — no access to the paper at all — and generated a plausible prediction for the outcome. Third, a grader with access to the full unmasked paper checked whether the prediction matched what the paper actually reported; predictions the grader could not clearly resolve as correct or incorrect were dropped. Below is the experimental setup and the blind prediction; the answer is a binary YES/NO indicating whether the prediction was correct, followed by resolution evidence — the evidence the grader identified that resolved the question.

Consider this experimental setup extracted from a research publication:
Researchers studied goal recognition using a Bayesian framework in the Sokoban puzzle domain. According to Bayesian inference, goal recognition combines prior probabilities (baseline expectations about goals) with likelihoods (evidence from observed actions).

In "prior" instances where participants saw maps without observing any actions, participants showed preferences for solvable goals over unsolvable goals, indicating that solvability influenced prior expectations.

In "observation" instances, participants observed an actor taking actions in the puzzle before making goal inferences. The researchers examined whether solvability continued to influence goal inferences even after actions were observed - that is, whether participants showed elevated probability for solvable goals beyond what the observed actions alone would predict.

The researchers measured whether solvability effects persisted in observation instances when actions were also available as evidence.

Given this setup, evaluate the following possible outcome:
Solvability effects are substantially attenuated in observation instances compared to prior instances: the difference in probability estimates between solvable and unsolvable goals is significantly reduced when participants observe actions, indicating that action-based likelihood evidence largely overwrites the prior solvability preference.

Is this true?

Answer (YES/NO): YES